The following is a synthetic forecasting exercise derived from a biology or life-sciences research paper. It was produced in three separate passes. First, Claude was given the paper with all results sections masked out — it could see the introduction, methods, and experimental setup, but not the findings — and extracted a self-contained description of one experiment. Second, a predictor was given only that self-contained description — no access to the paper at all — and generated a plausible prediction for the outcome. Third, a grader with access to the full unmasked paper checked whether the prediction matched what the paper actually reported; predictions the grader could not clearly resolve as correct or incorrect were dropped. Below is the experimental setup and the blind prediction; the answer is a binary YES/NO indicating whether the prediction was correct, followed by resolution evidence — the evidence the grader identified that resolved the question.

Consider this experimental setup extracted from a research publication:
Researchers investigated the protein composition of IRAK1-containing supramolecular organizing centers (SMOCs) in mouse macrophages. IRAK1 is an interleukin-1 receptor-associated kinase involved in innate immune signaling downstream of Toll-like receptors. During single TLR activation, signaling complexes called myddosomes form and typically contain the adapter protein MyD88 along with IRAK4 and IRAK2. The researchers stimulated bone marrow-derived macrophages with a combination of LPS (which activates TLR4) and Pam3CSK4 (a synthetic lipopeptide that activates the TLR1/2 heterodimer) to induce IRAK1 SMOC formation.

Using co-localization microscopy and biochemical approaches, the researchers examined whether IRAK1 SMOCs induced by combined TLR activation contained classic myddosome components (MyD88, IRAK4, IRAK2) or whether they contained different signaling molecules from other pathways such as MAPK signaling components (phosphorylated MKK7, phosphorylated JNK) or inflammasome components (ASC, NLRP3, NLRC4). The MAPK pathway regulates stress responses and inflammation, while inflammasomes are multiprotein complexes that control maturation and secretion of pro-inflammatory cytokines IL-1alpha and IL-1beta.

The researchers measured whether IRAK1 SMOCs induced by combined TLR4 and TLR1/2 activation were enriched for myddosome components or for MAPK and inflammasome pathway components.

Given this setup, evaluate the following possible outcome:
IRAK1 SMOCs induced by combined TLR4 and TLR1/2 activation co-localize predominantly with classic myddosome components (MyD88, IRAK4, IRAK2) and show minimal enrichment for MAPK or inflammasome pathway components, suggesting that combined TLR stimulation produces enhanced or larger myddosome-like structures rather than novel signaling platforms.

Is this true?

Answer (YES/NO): NO